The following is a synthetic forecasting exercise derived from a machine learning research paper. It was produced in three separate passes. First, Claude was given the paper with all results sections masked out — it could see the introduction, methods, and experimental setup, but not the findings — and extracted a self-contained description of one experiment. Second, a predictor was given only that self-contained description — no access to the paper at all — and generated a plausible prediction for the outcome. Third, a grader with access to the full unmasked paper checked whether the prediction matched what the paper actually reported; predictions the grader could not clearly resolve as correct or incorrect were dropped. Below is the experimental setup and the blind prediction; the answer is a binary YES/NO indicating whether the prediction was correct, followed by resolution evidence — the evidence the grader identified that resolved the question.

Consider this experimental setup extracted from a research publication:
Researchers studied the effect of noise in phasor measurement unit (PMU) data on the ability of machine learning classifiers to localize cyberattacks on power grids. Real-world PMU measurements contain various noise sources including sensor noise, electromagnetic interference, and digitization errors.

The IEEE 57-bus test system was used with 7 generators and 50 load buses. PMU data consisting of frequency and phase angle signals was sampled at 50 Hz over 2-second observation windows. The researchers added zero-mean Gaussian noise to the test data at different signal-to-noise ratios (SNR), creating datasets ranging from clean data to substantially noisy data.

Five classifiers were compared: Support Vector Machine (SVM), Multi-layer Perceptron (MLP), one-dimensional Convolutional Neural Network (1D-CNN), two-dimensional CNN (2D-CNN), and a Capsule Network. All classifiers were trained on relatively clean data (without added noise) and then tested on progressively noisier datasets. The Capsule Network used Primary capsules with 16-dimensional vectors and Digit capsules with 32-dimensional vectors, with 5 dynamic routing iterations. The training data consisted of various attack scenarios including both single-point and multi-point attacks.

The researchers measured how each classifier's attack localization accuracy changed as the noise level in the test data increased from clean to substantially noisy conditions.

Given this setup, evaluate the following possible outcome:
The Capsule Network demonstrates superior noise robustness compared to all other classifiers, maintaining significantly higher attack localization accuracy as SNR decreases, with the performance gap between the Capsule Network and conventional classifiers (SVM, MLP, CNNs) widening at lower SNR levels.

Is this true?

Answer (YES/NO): NO